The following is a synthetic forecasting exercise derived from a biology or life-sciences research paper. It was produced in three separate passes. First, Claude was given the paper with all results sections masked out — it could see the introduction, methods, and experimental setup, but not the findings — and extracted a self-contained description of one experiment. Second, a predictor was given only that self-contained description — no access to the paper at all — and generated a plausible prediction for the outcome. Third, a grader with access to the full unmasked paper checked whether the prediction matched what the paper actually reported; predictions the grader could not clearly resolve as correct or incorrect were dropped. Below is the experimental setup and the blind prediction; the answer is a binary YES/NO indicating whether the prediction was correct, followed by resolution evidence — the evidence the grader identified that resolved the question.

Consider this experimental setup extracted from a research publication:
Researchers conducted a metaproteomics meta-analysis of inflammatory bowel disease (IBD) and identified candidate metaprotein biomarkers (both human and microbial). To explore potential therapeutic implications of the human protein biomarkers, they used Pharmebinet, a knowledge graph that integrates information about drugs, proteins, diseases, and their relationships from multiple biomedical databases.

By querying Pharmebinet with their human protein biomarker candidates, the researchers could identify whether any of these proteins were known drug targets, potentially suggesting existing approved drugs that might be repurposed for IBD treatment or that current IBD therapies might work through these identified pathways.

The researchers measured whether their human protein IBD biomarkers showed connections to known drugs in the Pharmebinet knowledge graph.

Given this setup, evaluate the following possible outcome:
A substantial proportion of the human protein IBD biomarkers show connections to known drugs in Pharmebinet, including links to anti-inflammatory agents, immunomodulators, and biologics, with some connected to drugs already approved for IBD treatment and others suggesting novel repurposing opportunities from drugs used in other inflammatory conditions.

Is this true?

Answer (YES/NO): NO